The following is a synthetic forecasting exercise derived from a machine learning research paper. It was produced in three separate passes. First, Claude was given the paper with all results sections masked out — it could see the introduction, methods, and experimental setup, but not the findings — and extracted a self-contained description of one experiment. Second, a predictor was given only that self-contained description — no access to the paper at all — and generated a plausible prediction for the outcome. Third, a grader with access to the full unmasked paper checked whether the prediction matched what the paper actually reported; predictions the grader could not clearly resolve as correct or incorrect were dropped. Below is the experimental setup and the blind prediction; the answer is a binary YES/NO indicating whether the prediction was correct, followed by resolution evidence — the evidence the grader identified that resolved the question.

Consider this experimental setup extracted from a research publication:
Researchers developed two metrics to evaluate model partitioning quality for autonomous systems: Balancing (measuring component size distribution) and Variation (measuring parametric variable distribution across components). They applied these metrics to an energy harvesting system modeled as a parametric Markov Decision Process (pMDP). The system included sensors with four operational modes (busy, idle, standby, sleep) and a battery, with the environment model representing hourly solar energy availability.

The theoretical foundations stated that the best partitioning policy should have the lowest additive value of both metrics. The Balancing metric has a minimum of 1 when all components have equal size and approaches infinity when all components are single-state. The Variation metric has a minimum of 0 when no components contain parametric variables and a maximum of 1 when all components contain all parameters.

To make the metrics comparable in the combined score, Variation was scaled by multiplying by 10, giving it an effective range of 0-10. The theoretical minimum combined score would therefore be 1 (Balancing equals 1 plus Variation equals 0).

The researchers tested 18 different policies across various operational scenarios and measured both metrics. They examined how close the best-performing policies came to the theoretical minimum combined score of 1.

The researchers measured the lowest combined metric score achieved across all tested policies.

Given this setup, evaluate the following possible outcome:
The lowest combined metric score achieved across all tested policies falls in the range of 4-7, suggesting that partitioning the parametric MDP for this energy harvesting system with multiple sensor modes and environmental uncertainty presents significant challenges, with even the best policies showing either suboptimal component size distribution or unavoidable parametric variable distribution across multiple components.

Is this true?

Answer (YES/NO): NO